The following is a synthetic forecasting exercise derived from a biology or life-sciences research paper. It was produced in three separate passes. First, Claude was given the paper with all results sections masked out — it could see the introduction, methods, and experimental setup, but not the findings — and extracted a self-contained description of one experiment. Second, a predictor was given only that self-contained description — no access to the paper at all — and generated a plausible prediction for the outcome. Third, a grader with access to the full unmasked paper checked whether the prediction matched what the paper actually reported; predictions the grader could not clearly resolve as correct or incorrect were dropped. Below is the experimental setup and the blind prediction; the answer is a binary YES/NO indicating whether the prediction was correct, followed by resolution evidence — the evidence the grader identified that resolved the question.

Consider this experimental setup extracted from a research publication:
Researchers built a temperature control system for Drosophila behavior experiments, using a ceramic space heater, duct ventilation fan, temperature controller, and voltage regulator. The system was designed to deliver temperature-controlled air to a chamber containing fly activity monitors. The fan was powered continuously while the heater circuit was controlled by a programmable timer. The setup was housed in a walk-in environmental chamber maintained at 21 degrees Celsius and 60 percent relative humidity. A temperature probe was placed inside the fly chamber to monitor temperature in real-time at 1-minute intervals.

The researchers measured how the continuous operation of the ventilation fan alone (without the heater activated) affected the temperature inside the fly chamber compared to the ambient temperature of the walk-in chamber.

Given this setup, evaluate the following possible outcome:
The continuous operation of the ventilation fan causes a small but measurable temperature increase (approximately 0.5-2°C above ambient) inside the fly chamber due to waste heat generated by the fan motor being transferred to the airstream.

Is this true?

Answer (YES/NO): YES